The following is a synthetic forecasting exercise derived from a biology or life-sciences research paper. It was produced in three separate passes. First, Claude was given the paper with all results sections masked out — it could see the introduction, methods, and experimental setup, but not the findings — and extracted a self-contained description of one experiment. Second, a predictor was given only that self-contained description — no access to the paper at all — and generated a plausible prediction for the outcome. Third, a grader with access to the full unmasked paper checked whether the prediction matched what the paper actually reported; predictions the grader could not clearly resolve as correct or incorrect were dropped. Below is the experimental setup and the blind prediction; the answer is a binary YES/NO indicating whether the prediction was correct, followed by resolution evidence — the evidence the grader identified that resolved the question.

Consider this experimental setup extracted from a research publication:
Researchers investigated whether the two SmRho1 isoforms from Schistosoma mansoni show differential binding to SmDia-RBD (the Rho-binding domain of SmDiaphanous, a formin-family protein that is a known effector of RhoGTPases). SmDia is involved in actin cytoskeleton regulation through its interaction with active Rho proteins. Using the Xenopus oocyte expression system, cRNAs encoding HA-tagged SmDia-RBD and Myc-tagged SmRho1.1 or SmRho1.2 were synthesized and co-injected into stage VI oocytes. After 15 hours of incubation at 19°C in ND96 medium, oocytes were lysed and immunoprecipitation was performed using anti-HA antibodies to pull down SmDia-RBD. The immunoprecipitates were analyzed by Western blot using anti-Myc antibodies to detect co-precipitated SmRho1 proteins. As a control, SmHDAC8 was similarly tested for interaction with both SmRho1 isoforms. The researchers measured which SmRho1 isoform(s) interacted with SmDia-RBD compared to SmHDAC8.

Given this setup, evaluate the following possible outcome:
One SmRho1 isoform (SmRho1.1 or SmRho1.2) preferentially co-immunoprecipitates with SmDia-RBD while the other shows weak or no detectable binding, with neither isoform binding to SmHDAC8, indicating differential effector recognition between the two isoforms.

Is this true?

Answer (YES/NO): NO